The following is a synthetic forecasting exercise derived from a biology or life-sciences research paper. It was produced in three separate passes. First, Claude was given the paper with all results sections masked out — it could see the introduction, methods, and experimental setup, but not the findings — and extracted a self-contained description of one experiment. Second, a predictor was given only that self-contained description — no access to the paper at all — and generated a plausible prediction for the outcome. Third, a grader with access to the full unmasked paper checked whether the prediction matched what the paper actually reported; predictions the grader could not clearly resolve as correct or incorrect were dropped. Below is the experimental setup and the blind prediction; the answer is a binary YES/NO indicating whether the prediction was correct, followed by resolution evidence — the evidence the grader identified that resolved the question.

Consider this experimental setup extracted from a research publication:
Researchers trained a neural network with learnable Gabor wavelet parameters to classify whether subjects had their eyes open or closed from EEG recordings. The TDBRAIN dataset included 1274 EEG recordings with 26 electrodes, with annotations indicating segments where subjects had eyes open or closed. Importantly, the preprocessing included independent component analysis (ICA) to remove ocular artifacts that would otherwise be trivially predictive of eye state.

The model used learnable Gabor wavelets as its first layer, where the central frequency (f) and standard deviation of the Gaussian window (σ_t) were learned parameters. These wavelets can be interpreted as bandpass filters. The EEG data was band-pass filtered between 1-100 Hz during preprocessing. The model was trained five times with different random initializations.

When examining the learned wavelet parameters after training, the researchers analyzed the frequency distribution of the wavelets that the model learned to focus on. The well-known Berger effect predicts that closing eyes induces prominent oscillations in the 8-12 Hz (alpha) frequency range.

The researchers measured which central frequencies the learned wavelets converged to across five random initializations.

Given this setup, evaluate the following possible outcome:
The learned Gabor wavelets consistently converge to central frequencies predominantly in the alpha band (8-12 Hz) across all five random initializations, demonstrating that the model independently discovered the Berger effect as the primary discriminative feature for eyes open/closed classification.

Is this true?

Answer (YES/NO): NO